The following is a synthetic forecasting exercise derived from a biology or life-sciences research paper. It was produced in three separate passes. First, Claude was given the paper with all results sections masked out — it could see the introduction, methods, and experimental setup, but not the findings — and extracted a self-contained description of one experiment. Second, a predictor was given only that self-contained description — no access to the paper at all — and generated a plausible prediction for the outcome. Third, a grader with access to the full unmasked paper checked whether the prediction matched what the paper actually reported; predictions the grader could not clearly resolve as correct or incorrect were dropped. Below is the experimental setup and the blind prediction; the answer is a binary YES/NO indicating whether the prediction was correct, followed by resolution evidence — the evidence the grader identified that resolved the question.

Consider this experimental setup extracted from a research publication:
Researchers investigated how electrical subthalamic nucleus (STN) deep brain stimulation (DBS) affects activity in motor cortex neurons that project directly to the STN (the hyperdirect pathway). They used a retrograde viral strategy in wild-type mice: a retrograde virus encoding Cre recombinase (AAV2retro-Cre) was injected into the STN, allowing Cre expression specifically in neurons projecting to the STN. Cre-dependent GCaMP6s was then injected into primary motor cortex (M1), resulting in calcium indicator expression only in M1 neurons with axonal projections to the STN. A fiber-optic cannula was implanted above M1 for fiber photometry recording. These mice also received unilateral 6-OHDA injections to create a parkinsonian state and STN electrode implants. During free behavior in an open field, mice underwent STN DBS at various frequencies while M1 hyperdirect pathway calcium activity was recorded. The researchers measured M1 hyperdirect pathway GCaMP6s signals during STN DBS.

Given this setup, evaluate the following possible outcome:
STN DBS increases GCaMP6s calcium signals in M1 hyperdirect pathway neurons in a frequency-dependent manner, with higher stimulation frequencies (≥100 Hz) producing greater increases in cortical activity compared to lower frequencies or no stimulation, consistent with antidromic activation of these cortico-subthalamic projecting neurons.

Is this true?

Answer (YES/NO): YES